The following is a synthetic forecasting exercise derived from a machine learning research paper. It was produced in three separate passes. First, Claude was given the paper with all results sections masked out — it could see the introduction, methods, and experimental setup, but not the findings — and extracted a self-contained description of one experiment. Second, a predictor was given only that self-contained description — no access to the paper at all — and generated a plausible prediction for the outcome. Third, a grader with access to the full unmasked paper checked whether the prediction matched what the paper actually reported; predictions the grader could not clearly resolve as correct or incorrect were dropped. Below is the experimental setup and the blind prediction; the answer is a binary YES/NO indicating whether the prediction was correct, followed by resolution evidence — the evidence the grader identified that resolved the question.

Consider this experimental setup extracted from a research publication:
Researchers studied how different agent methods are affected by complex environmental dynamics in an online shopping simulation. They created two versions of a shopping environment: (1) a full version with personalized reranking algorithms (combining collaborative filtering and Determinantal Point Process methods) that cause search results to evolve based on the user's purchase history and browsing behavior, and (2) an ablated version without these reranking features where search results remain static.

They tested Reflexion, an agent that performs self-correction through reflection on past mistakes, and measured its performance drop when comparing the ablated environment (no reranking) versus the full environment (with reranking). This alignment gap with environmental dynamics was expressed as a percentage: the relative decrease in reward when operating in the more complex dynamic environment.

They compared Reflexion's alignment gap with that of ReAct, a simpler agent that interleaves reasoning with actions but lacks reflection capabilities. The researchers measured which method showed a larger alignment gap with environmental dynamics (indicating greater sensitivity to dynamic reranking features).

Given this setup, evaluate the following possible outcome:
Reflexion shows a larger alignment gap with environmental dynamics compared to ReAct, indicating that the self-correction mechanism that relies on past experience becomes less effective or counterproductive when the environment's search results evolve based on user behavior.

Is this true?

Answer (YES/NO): YES